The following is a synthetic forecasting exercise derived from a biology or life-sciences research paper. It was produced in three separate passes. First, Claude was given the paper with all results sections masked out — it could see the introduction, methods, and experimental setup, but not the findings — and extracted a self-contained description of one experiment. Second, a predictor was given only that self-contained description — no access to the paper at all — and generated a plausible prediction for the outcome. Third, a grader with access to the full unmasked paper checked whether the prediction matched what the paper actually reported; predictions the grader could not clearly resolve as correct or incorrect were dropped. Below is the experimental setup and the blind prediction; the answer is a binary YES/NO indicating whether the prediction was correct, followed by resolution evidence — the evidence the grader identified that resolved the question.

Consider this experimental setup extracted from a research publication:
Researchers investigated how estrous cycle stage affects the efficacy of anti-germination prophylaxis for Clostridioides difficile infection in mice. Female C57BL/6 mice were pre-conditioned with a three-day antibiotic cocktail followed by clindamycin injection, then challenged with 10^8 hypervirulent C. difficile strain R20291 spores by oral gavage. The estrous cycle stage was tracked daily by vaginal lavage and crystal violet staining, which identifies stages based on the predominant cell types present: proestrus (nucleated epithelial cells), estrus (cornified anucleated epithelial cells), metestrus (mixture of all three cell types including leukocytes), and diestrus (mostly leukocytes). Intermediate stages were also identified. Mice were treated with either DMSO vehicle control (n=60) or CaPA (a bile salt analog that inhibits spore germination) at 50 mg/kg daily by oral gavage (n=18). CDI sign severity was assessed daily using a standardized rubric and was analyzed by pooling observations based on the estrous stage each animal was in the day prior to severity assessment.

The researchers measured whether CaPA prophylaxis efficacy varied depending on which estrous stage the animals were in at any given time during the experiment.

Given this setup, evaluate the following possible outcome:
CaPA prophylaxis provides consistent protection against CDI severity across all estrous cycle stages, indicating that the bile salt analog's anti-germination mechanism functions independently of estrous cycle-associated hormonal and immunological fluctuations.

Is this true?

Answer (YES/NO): NO